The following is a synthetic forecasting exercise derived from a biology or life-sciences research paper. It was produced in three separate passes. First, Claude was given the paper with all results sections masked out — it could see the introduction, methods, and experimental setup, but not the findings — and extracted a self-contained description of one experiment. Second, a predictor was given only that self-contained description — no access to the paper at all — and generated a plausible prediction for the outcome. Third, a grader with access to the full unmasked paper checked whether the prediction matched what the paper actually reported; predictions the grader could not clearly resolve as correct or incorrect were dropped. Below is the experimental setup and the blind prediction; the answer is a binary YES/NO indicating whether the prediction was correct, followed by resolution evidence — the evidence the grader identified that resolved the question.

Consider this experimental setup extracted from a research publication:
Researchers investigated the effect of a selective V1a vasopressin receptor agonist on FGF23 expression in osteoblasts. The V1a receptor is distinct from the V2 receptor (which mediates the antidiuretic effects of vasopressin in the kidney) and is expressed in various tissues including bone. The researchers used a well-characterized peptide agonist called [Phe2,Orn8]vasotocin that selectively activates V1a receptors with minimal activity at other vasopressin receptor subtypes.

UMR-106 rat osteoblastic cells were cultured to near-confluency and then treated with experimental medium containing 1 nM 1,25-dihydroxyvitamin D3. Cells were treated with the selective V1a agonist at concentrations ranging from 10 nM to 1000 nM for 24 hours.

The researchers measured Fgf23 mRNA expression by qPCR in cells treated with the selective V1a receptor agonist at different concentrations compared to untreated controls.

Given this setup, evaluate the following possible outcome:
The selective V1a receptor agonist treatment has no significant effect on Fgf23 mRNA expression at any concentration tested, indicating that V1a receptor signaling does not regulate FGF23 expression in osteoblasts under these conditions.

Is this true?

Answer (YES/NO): YES